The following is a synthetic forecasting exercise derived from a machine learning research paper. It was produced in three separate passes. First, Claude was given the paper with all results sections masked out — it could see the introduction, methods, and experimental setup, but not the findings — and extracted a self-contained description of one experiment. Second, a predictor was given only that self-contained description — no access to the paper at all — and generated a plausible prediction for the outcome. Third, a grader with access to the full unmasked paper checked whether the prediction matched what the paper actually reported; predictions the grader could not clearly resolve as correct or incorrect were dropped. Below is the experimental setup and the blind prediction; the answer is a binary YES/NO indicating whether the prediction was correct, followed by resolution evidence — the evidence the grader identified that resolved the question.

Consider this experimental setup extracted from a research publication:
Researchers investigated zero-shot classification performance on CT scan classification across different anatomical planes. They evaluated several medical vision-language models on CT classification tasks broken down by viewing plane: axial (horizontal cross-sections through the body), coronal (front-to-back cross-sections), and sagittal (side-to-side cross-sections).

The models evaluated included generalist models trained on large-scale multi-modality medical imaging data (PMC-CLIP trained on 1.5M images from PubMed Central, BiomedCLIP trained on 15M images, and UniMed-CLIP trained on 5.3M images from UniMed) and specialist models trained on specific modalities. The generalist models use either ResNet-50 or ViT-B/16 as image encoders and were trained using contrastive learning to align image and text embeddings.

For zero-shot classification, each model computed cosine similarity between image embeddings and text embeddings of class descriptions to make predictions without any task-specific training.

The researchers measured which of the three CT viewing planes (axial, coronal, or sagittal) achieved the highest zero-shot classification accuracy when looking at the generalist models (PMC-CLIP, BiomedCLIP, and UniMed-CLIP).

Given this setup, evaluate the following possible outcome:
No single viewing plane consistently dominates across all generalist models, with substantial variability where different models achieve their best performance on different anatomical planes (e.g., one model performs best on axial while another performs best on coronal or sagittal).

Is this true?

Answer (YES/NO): NO